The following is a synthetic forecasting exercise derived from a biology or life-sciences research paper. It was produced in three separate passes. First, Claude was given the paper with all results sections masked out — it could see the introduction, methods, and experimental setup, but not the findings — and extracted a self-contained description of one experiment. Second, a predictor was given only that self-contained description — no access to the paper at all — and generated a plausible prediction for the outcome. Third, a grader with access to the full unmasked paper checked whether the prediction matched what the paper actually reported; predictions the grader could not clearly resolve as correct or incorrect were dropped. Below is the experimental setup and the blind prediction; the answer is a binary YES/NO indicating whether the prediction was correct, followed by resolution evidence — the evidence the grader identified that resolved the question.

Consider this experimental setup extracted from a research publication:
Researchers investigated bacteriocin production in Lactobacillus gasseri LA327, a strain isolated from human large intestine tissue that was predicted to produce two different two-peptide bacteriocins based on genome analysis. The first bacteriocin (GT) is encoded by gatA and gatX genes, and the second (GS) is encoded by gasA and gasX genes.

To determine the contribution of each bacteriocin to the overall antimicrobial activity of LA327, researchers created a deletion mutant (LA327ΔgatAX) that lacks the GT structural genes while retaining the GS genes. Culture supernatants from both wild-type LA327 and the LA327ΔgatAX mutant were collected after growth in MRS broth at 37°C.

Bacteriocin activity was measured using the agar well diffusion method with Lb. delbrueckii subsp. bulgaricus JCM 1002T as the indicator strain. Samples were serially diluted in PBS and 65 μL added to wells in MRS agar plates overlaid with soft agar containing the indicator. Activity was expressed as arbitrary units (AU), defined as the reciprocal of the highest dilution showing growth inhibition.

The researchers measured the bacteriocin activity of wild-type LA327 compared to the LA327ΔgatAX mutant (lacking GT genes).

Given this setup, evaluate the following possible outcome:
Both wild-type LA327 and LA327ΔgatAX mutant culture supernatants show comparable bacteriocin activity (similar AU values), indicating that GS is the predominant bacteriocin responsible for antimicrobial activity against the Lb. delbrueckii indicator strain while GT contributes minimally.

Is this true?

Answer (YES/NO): NO